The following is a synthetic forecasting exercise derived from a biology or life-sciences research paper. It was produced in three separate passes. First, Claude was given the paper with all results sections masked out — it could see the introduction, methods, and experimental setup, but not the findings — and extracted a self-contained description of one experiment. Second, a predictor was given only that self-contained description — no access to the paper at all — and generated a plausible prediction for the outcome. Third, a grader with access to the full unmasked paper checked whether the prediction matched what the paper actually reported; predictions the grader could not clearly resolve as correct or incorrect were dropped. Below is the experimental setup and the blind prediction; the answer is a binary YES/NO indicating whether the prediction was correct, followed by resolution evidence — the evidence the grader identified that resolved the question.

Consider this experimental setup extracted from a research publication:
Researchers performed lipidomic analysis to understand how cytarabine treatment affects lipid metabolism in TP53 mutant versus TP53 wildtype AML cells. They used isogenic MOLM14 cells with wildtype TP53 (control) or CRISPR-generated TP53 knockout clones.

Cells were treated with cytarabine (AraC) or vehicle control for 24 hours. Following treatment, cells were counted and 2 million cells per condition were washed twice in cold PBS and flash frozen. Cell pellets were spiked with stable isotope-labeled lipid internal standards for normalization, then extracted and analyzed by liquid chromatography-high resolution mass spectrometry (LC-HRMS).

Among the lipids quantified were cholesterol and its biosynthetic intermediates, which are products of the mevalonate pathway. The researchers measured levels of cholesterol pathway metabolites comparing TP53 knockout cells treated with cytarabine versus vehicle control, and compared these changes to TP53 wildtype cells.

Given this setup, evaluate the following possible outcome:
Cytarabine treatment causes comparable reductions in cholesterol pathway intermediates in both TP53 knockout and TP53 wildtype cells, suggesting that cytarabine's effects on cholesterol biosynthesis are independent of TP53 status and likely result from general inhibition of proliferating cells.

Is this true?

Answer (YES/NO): NO